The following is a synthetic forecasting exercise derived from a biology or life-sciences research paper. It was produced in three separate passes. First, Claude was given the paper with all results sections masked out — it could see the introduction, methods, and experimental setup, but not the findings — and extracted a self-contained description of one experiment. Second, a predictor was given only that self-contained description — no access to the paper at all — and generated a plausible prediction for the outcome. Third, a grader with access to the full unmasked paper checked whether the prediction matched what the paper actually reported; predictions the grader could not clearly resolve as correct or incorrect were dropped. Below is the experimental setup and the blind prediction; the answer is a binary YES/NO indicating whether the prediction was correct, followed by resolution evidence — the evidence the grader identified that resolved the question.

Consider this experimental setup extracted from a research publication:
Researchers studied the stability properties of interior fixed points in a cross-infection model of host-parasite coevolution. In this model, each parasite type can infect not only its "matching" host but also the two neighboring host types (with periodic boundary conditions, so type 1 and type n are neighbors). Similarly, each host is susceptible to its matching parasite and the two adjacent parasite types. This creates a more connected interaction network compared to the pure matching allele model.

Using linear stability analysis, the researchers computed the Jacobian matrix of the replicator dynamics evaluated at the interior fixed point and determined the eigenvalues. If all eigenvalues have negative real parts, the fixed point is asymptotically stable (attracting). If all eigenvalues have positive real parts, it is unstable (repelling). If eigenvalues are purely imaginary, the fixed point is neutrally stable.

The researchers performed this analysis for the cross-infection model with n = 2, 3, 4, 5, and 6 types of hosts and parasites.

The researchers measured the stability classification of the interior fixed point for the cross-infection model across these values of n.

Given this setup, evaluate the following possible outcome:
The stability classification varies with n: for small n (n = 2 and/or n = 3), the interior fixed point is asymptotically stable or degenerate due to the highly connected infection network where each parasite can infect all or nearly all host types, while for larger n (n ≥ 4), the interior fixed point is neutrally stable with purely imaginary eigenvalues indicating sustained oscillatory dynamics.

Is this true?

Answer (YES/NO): NO